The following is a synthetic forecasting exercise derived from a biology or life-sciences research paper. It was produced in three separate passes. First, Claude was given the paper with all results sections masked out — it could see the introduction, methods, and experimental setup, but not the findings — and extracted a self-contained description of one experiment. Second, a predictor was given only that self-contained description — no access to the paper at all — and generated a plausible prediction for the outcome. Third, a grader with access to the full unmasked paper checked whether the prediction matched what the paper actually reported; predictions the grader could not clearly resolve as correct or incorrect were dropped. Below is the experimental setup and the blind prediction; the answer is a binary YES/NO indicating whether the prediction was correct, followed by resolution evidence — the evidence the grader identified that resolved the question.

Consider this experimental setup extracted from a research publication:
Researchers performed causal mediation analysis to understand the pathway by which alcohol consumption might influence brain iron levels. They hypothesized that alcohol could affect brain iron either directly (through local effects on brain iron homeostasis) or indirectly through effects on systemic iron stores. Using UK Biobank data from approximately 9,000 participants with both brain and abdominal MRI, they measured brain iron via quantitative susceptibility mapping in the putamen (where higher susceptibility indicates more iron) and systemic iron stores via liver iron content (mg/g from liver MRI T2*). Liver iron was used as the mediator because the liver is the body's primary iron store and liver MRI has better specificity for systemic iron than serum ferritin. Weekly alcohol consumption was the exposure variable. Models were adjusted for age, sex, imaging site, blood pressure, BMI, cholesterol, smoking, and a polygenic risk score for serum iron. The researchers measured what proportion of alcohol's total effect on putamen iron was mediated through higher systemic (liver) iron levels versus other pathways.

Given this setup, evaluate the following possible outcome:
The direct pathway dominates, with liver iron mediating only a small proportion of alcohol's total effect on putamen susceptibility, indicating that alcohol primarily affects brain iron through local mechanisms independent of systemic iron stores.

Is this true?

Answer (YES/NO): NO